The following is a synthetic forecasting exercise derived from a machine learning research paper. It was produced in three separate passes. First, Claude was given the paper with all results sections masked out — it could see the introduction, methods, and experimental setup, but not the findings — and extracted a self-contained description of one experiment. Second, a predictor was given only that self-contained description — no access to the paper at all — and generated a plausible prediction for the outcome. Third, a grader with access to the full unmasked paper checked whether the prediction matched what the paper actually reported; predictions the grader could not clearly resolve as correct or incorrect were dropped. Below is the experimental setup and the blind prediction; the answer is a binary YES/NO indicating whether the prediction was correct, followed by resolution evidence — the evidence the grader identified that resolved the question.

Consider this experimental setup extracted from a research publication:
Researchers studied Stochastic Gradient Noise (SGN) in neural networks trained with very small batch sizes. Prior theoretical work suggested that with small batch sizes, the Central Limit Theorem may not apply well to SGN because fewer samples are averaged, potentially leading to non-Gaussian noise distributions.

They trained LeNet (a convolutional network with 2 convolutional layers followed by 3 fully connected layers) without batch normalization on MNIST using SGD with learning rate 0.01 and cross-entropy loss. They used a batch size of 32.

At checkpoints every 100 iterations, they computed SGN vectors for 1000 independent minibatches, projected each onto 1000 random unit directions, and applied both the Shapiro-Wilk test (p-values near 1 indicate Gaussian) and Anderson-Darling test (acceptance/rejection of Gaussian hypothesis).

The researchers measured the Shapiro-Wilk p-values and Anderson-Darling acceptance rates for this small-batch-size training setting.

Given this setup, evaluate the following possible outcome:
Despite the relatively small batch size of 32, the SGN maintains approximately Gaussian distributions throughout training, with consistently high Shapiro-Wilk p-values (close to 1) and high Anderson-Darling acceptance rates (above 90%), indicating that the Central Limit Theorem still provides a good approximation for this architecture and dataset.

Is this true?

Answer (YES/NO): NO